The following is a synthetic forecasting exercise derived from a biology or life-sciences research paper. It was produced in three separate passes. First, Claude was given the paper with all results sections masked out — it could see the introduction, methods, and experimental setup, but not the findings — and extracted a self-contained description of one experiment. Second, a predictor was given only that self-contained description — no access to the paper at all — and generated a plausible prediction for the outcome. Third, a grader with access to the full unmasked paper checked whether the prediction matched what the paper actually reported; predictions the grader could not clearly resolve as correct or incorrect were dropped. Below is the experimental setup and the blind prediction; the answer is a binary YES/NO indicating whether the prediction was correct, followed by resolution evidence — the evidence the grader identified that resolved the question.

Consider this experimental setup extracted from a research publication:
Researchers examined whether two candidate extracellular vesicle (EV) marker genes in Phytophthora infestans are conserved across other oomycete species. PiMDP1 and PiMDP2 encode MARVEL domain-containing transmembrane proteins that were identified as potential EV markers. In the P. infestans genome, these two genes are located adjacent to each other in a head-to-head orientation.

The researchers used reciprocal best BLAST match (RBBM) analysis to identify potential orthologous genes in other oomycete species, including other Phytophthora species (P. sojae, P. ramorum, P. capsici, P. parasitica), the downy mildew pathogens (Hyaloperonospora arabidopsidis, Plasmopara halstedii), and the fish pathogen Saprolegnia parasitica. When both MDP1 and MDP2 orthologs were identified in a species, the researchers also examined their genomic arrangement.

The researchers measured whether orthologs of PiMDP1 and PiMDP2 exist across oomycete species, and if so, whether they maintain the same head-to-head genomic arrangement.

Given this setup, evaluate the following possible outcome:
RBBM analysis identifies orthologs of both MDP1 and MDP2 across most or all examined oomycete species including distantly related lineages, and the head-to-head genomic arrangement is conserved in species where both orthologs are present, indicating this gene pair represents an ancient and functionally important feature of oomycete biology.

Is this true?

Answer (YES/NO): NO